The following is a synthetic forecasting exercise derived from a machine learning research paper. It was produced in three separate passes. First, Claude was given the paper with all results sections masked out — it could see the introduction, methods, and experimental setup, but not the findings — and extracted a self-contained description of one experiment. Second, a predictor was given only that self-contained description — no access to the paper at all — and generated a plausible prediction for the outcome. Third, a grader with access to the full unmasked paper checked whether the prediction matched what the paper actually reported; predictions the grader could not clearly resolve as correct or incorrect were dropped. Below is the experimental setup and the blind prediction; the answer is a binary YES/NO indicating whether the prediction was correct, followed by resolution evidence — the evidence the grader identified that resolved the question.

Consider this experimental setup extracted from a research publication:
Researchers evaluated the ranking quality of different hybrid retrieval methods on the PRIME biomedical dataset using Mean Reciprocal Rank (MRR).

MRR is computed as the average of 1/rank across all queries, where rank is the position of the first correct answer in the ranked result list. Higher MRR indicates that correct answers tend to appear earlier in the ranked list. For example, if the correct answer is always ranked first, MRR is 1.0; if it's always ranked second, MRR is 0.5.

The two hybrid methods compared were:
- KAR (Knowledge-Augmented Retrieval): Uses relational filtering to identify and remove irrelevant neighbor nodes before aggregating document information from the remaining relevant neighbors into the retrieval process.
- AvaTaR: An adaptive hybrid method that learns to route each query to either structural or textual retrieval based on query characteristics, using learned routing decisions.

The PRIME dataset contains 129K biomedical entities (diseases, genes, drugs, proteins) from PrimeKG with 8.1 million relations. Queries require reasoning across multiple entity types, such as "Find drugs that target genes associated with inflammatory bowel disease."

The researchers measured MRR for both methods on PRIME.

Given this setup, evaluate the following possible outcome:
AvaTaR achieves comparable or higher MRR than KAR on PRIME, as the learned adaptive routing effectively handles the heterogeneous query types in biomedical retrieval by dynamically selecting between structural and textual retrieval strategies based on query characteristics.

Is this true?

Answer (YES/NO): NO